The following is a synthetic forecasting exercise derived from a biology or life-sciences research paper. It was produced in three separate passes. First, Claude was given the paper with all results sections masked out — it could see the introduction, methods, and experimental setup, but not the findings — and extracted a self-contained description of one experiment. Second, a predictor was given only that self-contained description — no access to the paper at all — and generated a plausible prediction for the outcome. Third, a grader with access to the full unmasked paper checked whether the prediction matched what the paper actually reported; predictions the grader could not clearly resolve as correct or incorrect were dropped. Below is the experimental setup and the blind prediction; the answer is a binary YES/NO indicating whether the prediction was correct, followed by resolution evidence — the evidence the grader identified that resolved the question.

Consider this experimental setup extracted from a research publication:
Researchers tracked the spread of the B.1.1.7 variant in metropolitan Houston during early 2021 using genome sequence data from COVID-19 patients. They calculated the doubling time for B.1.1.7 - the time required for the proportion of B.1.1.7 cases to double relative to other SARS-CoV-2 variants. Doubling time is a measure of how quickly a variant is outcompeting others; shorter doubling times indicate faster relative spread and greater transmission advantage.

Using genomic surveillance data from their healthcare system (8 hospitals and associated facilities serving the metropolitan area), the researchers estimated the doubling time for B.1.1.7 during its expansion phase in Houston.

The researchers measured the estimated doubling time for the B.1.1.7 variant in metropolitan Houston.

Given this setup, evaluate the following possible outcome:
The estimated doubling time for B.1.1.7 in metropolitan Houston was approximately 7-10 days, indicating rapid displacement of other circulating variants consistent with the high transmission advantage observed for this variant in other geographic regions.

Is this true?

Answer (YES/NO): YES